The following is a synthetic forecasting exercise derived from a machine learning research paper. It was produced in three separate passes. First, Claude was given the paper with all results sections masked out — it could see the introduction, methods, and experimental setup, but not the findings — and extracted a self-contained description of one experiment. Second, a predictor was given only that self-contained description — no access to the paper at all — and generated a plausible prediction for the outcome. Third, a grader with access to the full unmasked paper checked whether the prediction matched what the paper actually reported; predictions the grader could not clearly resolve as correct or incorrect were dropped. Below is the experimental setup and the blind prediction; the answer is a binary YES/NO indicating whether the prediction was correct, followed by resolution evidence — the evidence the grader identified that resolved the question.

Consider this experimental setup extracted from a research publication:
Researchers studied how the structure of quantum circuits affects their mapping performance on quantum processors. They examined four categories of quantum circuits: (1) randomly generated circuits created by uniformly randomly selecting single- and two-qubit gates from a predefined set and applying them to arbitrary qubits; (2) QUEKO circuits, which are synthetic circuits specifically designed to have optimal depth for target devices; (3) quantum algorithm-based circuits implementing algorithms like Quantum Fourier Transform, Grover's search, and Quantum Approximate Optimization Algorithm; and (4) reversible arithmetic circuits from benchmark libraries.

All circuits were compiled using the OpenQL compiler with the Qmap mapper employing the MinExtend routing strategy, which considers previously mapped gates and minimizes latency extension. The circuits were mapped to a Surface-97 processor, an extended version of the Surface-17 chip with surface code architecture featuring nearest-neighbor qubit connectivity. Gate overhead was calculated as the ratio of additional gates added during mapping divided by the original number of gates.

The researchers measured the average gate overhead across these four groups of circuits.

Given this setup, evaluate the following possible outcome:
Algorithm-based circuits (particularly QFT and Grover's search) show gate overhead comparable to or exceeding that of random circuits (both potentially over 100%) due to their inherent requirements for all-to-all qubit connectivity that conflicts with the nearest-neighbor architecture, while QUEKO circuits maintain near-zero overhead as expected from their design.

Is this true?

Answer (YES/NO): NO